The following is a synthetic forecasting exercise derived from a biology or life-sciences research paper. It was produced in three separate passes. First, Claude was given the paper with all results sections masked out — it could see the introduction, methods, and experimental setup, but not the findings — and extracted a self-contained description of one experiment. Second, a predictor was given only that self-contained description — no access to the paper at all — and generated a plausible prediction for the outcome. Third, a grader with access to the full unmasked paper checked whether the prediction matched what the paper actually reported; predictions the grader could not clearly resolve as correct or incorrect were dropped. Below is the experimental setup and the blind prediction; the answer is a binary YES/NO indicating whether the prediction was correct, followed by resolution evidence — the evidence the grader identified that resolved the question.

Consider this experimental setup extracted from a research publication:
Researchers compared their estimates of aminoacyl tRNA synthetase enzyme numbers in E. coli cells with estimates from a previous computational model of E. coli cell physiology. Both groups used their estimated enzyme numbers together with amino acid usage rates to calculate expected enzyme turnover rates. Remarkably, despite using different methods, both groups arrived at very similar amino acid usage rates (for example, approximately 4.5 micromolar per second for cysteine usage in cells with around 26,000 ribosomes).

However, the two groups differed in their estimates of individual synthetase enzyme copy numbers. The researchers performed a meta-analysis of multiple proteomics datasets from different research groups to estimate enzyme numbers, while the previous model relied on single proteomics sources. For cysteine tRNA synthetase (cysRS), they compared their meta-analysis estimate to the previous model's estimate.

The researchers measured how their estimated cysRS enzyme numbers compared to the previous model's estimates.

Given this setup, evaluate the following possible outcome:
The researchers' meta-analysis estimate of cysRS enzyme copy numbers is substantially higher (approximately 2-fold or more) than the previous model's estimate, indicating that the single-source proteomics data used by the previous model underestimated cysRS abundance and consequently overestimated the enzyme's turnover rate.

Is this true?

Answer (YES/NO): YES